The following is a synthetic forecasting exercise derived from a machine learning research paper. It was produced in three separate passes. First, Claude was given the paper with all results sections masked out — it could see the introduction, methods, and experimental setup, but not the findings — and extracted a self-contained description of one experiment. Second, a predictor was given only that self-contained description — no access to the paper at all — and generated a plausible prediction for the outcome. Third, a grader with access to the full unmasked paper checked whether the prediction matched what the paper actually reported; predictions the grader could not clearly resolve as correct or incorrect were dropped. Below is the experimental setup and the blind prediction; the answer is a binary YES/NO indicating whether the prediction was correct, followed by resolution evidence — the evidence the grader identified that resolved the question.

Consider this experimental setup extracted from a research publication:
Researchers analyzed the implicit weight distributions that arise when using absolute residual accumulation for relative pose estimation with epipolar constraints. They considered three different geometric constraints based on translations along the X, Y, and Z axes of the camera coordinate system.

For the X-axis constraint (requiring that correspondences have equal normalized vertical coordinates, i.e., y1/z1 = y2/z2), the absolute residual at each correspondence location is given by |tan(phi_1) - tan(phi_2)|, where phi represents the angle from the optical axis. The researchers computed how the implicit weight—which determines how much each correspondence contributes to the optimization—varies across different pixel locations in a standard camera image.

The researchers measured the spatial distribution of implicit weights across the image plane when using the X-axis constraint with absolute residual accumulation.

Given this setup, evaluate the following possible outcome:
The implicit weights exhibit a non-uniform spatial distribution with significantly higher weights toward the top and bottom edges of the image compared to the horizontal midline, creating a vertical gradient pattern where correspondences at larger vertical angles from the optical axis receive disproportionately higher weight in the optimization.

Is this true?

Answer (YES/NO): YES